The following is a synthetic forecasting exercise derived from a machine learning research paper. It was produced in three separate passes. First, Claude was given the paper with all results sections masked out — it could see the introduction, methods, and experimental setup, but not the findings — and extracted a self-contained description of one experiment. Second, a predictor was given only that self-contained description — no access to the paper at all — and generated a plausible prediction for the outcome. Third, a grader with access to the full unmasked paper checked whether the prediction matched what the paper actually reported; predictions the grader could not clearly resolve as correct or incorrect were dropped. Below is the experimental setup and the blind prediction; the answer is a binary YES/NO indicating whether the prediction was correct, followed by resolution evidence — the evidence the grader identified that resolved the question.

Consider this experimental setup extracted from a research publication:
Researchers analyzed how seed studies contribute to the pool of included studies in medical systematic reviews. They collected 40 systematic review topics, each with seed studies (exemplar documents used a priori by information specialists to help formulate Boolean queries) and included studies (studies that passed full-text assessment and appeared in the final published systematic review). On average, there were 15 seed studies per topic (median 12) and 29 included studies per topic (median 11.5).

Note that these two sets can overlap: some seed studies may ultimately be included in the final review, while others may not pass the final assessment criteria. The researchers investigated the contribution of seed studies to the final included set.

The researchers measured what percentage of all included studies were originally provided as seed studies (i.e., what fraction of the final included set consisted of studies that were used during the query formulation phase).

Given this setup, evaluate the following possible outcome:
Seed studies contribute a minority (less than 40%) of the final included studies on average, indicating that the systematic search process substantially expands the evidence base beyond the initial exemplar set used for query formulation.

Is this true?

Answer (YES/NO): YES